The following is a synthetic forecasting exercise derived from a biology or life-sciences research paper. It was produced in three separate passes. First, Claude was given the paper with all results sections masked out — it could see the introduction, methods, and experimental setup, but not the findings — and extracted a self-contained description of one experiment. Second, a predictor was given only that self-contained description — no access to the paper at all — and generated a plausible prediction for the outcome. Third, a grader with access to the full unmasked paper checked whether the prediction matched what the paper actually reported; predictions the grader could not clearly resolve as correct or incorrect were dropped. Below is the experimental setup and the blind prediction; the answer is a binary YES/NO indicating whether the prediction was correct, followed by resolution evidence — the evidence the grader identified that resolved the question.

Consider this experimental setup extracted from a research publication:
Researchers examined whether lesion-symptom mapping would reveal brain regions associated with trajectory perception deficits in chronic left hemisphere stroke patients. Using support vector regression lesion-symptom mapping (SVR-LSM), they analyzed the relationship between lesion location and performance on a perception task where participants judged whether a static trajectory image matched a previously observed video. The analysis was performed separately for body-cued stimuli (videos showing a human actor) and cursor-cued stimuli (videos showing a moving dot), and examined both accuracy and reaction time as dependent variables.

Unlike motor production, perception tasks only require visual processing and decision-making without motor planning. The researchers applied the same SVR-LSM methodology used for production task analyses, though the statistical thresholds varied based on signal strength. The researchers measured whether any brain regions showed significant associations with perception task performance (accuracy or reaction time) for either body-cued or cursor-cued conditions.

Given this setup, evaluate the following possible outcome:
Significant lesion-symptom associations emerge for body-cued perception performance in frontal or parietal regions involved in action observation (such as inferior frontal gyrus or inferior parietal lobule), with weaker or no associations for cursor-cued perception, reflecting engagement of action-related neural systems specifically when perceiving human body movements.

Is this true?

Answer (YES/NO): NO